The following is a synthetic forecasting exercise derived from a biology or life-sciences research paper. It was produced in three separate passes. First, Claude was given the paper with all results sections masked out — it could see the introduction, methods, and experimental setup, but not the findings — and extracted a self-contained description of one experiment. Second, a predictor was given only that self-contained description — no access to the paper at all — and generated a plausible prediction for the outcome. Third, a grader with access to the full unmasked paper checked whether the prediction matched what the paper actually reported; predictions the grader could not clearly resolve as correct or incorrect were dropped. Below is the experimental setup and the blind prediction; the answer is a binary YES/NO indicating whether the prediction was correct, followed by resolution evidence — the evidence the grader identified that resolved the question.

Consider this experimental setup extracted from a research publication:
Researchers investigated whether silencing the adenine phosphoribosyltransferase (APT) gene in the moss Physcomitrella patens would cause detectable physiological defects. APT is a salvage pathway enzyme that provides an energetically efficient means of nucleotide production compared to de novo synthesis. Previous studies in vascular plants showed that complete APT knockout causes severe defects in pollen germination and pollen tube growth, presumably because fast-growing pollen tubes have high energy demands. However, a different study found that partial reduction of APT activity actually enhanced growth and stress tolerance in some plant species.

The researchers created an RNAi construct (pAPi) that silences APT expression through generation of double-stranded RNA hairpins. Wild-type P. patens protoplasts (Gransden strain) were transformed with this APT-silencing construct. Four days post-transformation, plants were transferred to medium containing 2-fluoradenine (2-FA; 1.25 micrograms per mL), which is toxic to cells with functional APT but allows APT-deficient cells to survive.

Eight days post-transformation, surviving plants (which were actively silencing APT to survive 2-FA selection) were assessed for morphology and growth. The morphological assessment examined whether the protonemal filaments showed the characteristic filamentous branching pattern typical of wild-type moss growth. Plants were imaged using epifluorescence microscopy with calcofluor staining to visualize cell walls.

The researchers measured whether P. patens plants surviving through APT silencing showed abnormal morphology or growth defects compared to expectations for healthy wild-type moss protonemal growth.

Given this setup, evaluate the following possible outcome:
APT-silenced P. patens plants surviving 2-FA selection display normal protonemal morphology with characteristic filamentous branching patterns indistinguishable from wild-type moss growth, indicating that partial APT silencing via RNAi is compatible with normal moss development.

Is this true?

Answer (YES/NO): YES